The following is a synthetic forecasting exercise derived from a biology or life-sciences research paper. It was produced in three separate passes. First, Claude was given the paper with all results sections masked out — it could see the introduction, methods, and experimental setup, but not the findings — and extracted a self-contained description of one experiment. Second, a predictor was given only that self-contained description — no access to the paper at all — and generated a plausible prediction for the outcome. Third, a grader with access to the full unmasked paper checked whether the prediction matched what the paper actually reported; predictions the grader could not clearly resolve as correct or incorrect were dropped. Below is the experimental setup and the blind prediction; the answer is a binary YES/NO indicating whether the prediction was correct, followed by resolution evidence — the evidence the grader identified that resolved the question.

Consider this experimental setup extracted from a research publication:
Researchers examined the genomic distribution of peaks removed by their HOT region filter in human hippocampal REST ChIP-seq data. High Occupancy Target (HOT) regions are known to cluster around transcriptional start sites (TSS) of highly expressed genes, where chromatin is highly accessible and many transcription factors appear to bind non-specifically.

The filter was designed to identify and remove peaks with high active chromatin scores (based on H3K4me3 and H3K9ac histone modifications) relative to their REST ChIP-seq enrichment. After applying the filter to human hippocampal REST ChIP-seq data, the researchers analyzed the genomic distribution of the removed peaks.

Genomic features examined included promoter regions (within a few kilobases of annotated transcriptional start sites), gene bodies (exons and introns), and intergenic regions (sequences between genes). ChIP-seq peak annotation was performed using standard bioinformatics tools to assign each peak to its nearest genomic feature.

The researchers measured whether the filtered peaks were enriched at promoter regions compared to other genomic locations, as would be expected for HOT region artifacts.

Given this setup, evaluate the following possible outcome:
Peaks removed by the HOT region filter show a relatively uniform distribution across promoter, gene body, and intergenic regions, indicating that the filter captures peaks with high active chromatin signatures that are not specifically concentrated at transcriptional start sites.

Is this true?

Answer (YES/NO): NO